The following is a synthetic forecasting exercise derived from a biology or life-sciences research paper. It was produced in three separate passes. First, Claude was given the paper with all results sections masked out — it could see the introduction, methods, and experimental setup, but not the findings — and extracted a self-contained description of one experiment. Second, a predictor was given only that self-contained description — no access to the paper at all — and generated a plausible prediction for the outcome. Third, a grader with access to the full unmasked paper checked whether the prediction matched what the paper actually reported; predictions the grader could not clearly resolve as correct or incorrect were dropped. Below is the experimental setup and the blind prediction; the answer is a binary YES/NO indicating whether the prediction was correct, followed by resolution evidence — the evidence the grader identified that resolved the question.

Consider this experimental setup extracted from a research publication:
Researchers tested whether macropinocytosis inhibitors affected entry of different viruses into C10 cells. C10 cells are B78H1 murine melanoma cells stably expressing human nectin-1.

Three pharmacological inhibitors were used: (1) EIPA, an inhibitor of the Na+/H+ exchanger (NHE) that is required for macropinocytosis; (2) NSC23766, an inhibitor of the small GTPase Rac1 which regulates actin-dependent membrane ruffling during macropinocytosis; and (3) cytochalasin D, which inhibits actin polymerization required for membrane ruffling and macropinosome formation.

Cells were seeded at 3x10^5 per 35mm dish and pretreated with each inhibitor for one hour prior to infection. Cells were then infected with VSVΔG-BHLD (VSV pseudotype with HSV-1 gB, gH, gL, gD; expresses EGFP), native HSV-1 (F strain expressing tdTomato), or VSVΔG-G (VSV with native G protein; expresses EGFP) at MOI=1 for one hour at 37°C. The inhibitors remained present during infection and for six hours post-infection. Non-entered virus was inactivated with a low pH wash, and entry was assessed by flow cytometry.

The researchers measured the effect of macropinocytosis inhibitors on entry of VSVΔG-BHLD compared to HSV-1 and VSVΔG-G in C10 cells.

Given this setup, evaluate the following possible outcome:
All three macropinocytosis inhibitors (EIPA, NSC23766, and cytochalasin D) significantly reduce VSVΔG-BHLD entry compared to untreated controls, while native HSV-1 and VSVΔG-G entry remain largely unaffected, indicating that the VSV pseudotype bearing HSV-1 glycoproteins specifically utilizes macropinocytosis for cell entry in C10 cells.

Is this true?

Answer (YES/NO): NO